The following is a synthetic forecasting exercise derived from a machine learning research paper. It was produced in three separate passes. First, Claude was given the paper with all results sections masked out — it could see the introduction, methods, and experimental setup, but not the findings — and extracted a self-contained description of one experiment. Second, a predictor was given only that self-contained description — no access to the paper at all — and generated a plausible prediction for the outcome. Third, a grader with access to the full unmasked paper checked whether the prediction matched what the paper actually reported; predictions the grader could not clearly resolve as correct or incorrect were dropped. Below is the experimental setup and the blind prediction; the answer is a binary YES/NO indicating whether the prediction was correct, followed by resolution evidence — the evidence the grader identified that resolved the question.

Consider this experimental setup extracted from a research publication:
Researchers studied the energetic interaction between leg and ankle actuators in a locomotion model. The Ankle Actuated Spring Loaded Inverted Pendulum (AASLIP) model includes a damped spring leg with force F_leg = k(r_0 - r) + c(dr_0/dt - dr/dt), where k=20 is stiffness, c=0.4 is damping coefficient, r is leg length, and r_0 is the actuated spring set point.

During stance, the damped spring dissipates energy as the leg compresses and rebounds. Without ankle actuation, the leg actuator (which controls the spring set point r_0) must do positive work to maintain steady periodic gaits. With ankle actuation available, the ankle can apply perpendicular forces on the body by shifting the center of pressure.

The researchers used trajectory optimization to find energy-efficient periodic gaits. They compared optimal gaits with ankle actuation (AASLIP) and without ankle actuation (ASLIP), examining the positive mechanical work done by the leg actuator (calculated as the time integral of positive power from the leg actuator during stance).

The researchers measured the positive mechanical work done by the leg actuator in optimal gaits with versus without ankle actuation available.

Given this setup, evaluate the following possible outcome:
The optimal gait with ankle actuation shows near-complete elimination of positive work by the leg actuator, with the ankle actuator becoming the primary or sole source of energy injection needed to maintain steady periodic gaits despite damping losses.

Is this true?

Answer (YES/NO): NO